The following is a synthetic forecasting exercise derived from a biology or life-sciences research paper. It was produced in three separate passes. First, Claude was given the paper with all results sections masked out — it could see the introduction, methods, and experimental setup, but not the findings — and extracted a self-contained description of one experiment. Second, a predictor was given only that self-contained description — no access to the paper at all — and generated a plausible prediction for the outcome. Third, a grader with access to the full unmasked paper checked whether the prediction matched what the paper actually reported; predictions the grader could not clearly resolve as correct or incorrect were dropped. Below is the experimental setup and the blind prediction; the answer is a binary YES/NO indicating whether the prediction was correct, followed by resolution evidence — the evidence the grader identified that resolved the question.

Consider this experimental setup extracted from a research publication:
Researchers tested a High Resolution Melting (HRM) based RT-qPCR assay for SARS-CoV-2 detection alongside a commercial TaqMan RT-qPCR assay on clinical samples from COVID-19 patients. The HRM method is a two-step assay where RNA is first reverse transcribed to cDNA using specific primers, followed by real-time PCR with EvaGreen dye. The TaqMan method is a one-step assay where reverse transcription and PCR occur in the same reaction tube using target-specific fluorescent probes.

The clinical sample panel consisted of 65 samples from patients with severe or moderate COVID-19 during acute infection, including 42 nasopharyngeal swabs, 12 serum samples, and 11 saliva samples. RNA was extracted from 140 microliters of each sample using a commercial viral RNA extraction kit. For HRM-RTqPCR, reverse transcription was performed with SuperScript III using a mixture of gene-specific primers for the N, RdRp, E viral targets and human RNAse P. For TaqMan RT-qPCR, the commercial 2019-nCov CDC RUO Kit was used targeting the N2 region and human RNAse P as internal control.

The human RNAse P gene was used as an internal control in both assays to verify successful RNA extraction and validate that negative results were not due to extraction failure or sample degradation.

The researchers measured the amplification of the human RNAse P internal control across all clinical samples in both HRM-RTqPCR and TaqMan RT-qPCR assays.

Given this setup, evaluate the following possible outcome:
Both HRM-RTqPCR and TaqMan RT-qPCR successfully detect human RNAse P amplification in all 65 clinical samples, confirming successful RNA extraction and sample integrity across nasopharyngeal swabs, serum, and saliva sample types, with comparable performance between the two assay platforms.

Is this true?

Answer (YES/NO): YES